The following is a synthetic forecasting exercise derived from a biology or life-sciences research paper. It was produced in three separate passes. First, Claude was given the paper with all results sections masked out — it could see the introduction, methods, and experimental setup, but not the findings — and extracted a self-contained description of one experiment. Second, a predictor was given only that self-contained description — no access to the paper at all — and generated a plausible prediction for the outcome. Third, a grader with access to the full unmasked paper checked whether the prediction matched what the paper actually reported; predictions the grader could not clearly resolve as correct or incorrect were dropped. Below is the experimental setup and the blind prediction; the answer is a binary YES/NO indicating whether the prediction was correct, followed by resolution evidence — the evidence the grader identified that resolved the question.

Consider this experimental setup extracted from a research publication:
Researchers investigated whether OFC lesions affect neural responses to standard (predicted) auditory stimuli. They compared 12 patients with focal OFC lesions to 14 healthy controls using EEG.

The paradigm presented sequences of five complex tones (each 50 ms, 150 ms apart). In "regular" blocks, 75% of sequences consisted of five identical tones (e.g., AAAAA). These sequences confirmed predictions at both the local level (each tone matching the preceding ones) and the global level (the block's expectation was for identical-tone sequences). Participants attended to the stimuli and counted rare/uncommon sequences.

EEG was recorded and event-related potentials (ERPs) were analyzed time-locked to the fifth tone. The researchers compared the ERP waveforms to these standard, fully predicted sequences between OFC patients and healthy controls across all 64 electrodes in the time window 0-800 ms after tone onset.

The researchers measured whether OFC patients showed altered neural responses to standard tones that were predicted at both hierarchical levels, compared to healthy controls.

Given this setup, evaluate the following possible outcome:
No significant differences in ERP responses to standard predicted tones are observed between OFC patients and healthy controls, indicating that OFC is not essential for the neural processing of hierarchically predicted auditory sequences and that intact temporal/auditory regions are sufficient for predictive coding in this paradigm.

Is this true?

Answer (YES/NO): NO